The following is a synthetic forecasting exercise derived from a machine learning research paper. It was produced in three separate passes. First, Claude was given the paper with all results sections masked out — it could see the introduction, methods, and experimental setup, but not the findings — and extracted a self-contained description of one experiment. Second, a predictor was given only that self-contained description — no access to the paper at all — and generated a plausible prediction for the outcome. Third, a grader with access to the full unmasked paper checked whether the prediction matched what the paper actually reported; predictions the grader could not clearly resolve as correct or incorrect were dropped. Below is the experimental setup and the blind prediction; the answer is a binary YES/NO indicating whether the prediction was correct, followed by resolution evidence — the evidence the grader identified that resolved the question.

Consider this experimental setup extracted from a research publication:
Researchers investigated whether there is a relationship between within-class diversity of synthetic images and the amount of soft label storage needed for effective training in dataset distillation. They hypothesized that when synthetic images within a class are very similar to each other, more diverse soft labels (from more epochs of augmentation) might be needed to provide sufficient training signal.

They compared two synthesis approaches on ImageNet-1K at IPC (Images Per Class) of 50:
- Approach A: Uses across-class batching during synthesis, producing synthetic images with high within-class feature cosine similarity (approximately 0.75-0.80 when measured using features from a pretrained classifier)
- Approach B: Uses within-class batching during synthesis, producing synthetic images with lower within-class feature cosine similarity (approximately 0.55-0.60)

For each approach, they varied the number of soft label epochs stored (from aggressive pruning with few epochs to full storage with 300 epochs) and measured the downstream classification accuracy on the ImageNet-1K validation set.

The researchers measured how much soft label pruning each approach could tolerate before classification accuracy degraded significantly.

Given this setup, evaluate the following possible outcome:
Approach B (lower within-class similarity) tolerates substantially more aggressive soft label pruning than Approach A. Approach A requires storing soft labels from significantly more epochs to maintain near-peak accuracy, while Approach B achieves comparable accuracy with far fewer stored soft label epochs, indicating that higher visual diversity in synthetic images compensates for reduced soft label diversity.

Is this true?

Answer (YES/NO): YES